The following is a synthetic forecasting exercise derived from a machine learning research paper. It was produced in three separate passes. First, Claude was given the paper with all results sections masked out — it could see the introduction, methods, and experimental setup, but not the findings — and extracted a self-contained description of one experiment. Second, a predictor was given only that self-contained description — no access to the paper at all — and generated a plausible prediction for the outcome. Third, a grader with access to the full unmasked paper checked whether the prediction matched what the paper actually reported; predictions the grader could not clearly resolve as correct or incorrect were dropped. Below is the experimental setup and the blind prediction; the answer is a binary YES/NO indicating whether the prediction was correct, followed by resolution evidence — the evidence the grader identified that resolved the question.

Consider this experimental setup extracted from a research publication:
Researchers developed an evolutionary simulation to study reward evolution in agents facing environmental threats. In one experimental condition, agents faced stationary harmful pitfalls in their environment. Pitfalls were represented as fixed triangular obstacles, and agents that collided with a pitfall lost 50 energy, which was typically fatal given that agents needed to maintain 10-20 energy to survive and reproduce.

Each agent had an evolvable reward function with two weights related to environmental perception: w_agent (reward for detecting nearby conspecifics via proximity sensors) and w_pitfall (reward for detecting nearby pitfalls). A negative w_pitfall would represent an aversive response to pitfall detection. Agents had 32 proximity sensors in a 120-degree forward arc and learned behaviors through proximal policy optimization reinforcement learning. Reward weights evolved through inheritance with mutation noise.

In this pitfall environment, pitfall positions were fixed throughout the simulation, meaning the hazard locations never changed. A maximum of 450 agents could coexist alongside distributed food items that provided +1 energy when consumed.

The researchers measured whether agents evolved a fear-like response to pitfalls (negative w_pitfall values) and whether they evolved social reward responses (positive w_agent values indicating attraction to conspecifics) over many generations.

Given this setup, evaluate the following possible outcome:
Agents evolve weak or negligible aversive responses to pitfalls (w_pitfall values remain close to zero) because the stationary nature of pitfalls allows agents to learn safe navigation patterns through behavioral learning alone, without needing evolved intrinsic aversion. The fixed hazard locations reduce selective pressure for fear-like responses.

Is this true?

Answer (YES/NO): NO